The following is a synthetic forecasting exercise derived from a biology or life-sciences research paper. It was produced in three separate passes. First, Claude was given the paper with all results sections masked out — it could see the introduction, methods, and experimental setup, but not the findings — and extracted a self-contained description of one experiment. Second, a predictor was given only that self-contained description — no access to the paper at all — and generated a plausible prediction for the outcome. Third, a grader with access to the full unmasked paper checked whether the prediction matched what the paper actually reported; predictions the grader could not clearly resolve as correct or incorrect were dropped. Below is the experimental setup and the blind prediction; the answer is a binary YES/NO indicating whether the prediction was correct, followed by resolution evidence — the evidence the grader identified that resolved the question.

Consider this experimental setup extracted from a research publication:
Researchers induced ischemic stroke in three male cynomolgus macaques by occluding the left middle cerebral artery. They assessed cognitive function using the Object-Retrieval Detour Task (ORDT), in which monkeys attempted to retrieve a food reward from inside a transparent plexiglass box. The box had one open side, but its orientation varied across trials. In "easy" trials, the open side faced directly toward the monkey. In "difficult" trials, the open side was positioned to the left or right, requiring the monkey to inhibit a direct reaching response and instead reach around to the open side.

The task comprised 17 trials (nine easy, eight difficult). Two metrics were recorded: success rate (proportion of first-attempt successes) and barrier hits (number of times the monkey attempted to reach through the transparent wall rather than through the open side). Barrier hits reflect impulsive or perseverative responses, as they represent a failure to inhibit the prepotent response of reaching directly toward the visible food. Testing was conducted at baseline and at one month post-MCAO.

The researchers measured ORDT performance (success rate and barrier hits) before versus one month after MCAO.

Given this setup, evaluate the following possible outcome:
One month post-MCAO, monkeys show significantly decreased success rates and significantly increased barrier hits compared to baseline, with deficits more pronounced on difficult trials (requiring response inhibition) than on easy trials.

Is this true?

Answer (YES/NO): NO